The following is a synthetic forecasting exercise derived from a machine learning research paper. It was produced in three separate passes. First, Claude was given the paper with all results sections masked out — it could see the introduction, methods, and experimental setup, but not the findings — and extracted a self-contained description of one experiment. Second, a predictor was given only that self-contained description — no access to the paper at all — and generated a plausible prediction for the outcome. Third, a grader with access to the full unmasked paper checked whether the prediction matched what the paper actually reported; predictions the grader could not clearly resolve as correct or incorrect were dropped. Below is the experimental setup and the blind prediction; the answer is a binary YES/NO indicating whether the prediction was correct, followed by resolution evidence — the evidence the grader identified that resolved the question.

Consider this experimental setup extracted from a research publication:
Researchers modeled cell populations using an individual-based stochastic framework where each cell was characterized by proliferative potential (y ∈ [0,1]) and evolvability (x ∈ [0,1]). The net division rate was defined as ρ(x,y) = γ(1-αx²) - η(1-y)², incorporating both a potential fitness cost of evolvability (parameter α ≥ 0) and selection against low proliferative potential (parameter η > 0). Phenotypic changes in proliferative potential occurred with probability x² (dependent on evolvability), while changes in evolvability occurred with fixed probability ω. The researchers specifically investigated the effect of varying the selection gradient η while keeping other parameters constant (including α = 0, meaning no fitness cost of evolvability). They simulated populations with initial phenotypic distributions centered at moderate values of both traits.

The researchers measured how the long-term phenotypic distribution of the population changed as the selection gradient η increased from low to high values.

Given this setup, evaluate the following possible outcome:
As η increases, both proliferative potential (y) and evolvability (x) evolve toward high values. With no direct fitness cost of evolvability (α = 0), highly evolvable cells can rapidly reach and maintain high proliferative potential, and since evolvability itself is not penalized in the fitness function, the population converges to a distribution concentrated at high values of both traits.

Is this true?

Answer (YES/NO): NO